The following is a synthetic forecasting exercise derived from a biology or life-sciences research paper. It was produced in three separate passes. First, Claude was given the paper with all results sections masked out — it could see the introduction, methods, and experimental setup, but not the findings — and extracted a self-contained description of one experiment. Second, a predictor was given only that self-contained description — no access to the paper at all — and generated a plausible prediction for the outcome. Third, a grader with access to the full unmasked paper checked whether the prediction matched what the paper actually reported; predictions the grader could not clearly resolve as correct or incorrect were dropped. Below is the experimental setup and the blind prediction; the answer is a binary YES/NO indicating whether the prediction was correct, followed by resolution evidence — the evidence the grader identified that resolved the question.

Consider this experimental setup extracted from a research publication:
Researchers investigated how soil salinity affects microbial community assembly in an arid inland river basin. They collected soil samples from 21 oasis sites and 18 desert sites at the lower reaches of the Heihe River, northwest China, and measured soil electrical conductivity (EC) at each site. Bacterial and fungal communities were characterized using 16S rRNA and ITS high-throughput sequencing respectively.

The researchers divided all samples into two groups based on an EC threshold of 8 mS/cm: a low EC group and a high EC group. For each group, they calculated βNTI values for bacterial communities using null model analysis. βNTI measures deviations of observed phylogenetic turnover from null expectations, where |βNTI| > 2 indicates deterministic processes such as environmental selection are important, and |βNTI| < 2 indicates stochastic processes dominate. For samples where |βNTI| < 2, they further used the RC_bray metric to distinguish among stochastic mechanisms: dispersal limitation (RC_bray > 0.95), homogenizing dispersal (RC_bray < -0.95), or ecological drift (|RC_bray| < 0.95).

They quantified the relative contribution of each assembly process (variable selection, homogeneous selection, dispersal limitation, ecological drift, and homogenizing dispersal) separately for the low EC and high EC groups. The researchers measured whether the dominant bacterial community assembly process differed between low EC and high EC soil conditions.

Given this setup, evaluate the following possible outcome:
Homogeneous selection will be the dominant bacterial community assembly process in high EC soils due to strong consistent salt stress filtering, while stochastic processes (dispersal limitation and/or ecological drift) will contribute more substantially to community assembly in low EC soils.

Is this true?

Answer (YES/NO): NO